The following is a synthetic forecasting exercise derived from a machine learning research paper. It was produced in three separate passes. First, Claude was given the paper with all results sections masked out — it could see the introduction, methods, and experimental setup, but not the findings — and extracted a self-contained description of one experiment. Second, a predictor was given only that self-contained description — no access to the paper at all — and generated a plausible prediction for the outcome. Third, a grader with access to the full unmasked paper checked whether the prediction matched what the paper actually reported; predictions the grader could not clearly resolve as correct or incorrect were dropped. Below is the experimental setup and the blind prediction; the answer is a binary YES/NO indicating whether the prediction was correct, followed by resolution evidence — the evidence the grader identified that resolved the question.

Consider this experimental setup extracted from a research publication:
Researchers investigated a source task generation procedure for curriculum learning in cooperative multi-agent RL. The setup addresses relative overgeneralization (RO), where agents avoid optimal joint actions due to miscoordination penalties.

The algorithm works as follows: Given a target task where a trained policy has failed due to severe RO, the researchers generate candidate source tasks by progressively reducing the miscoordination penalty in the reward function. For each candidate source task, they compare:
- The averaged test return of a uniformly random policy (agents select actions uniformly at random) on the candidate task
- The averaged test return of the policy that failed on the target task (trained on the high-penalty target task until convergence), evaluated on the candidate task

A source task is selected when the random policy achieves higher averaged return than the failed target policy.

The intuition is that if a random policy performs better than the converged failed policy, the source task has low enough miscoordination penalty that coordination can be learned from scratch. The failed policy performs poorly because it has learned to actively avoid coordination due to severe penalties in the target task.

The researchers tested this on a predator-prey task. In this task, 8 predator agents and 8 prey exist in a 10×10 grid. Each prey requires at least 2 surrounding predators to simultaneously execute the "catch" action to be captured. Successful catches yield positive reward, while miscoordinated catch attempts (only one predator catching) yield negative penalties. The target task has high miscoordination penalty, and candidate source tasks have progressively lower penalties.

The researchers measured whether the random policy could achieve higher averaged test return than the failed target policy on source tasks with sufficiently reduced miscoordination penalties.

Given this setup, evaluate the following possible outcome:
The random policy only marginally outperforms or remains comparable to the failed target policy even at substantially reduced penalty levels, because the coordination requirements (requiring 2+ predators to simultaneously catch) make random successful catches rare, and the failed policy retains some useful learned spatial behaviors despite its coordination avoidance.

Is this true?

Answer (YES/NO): NO